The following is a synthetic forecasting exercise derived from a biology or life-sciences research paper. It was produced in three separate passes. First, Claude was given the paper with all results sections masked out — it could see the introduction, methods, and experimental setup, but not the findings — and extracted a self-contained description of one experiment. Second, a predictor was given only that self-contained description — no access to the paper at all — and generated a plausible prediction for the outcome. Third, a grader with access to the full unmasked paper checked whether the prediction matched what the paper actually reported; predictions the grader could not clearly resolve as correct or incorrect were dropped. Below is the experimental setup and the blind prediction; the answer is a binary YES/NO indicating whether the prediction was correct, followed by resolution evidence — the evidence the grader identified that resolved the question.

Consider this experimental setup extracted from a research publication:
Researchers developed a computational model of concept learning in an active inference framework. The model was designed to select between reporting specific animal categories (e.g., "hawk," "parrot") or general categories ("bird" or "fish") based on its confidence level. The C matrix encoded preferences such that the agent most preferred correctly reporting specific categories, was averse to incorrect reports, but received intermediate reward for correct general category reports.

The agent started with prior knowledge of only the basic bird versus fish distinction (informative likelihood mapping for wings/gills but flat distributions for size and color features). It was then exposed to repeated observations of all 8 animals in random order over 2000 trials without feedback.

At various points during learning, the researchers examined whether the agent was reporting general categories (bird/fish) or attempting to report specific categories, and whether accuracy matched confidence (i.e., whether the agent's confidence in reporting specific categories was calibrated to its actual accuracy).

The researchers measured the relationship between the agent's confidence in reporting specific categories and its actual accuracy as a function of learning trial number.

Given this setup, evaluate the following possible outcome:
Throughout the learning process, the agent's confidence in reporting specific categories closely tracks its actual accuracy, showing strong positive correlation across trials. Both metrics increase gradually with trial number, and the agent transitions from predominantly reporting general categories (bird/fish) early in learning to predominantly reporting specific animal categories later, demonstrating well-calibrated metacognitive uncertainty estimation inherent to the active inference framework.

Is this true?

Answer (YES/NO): NO